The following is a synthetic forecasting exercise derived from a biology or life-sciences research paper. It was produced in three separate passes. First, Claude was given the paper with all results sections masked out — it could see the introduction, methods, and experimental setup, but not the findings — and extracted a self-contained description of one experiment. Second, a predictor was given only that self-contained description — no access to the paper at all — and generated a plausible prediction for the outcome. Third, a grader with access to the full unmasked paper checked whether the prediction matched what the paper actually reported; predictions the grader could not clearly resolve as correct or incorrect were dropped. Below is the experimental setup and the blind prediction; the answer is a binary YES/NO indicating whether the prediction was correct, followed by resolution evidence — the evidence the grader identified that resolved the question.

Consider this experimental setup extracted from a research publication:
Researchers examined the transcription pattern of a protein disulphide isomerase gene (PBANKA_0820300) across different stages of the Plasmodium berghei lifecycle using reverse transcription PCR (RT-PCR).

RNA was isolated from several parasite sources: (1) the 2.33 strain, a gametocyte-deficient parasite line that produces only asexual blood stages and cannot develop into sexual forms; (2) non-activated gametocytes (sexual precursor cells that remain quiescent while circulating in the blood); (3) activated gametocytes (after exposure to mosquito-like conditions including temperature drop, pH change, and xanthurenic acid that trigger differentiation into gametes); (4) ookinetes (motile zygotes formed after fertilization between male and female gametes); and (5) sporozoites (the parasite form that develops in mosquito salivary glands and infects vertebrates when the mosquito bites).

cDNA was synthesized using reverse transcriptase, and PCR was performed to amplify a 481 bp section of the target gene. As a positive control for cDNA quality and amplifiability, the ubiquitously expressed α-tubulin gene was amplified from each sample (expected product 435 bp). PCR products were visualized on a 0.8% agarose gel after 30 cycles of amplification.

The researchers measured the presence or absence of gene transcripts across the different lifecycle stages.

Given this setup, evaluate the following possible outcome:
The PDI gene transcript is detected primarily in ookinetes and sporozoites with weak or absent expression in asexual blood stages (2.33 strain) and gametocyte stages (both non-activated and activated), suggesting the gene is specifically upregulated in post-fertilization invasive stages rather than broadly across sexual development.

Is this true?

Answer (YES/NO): NO